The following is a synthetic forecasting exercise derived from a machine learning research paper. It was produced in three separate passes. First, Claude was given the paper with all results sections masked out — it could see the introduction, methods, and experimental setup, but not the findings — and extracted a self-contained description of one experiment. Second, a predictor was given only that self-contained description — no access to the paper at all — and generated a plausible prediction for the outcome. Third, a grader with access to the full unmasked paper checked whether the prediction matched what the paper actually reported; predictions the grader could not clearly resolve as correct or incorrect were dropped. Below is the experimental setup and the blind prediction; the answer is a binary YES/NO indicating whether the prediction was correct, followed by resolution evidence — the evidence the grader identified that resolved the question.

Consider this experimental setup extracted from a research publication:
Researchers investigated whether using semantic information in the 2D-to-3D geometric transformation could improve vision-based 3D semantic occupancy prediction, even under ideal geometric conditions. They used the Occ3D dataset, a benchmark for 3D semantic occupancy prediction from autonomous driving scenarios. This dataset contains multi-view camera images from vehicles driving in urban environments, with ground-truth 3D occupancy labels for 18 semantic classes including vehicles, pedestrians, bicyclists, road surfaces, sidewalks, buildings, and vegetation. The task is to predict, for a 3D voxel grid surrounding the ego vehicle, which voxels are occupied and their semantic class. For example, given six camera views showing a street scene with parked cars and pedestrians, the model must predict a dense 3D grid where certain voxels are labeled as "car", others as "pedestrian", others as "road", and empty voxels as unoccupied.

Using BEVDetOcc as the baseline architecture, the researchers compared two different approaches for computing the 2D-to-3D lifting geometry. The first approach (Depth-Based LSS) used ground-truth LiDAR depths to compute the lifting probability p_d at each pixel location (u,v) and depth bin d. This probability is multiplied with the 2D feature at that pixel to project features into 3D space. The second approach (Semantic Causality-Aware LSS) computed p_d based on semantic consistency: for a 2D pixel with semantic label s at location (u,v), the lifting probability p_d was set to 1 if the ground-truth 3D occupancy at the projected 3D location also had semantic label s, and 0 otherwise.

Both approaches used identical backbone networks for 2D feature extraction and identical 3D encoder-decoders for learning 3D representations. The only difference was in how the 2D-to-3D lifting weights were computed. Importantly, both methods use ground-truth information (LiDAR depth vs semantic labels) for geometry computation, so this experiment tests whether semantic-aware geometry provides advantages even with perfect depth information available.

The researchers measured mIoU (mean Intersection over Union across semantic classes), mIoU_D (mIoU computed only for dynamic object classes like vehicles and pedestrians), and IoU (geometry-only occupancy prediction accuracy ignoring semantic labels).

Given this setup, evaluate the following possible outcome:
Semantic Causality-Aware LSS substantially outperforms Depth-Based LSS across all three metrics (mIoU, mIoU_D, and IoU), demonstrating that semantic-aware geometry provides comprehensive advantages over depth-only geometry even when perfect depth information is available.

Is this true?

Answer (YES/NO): YES